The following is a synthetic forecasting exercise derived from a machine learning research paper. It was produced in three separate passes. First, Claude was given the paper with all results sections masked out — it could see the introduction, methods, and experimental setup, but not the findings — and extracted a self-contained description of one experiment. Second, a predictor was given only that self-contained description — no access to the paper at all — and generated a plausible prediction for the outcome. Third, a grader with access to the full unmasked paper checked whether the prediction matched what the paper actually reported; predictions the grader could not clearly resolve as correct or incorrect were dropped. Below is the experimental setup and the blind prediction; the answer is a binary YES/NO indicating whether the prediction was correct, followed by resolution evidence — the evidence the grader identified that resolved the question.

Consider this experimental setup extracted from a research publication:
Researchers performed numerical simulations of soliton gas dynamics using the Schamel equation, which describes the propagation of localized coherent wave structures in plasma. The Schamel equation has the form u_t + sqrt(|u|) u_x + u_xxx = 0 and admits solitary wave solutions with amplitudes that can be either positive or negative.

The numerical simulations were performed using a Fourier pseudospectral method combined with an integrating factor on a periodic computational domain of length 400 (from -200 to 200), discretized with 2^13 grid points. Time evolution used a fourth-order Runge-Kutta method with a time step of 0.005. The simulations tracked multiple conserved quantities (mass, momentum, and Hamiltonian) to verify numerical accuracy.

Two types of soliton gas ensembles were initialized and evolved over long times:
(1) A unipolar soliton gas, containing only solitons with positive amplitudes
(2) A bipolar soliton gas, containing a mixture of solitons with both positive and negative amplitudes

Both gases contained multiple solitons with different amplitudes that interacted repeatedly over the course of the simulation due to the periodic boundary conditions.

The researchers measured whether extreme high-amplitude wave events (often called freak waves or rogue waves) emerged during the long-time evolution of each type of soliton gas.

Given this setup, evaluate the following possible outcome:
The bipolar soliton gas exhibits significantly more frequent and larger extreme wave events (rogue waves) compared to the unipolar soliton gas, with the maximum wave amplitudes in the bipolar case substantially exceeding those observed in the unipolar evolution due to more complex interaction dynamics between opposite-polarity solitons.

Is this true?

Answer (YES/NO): YES